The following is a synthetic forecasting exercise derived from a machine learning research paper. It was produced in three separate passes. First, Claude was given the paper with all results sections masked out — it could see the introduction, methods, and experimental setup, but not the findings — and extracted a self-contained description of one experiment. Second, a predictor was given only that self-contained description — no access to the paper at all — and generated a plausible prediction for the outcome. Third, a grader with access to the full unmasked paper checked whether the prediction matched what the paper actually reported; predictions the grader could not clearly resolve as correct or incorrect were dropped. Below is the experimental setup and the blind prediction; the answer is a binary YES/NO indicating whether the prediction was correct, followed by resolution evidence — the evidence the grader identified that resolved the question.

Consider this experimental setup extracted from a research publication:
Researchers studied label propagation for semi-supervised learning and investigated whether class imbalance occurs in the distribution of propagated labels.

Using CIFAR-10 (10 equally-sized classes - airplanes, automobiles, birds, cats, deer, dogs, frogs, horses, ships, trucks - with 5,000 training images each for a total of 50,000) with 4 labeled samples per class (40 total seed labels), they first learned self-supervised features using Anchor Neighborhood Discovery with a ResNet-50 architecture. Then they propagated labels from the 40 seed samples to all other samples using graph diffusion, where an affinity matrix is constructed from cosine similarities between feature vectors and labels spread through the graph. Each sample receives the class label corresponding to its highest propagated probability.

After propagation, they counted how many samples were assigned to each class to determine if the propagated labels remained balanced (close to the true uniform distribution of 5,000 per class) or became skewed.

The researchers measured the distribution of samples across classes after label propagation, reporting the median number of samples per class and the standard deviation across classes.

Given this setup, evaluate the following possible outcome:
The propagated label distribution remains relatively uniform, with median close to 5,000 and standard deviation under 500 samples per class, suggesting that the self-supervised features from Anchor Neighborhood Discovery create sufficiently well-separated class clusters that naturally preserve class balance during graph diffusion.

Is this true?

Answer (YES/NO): NO